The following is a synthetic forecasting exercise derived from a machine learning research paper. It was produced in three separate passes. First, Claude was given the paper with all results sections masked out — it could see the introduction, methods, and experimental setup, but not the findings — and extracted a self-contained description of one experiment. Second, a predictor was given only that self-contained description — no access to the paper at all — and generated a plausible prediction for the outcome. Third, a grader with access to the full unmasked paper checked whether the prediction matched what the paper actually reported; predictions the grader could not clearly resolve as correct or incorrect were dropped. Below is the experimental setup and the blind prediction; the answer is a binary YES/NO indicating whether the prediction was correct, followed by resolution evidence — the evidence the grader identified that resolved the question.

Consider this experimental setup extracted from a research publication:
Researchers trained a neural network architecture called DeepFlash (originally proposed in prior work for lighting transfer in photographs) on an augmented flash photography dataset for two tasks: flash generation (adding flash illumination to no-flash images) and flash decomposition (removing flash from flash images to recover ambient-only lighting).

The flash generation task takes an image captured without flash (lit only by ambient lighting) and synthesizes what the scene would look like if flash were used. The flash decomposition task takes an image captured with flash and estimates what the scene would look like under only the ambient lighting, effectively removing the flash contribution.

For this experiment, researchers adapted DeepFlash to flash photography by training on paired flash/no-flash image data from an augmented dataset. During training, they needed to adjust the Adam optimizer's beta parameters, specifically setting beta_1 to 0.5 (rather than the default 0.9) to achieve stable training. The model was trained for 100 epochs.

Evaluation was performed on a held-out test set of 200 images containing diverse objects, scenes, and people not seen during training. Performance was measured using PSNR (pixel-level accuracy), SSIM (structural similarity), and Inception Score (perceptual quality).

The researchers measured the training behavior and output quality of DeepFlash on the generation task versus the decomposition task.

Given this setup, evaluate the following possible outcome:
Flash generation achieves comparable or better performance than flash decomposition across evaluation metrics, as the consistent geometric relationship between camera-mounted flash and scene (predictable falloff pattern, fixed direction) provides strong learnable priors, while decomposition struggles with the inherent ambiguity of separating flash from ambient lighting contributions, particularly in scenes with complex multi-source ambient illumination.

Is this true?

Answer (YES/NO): NO